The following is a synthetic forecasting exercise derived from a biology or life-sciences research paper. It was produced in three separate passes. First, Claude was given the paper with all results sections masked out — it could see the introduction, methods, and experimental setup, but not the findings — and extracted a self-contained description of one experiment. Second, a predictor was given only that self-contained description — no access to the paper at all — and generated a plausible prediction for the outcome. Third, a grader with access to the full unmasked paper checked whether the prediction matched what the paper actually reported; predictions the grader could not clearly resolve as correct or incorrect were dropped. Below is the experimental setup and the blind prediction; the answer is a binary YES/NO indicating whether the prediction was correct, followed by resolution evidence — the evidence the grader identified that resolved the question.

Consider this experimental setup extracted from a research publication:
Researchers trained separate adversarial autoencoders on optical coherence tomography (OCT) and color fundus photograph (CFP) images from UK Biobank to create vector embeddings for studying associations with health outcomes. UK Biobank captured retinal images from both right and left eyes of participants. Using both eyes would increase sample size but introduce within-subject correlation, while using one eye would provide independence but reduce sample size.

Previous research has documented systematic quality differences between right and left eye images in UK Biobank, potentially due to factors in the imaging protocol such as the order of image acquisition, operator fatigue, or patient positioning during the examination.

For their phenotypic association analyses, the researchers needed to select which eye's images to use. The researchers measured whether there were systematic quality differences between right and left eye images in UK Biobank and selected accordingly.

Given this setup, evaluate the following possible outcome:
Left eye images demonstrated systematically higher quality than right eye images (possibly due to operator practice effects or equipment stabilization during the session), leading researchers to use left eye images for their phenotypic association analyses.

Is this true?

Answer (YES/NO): YES